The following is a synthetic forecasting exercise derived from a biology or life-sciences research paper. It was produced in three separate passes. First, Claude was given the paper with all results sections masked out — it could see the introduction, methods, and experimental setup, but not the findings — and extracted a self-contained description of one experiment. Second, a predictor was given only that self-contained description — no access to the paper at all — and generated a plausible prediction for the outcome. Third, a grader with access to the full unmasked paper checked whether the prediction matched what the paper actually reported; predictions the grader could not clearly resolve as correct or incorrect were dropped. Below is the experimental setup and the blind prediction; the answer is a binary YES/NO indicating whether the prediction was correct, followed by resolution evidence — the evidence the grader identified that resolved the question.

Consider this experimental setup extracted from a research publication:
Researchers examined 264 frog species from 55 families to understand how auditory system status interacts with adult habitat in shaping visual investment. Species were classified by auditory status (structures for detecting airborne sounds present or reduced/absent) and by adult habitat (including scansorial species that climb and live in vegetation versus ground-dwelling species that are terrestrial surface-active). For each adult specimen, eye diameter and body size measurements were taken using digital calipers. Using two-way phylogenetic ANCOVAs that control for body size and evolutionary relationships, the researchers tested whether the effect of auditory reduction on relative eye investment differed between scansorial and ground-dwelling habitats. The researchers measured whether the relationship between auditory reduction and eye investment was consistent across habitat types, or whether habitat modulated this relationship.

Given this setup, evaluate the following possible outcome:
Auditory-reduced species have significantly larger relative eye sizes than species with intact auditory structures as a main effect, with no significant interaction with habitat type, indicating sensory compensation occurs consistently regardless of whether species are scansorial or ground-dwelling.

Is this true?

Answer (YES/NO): NO